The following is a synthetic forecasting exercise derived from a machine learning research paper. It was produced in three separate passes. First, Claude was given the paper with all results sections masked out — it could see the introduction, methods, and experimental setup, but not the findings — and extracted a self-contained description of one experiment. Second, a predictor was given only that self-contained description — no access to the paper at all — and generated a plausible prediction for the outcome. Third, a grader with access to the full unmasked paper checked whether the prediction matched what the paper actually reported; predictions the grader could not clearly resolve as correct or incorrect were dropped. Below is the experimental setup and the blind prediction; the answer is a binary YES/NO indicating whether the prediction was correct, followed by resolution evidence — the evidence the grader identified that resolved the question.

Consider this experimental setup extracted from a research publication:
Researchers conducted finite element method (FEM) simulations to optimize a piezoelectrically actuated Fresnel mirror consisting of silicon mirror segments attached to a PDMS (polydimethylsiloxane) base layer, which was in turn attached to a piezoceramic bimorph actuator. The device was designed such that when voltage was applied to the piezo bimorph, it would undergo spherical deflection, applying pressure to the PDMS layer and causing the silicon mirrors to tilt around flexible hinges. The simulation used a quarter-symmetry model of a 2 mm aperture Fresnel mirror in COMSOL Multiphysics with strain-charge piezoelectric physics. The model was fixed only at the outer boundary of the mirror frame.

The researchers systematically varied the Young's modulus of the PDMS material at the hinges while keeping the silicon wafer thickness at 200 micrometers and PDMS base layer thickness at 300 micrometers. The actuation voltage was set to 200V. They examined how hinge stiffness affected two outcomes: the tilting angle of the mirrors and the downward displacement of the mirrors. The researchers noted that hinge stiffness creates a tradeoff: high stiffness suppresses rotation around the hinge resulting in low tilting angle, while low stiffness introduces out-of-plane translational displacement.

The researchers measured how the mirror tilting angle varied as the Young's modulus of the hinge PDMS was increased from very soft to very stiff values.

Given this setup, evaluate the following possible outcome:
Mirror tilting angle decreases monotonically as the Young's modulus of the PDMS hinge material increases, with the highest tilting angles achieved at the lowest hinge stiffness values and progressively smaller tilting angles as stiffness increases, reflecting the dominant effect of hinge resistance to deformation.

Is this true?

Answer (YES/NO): NO